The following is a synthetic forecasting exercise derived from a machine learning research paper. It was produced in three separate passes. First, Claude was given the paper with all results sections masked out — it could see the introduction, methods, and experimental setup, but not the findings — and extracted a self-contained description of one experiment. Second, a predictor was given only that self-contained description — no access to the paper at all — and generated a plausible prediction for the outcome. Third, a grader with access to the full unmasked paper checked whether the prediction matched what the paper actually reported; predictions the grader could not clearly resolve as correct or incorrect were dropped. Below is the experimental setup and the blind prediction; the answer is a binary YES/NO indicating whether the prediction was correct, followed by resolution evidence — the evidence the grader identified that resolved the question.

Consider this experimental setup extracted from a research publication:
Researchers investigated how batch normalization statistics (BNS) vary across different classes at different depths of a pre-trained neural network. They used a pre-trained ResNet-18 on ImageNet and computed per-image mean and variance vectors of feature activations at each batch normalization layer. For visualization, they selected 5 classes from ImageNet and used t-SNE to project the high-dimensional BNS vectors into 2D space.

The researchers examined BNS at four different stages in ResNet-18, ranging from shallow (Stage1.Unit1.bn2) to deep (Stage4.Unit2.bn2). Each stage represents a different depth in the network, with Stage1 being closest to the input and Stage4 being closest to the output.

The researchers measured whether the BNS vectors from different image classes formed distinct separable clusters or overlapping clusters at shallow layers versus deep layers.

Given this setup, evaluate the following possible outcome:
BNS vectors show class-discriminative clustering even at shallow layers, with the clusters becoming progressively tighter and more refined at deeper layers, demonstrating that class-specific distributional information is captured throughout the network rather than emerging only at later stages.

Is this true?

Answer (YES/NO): NO